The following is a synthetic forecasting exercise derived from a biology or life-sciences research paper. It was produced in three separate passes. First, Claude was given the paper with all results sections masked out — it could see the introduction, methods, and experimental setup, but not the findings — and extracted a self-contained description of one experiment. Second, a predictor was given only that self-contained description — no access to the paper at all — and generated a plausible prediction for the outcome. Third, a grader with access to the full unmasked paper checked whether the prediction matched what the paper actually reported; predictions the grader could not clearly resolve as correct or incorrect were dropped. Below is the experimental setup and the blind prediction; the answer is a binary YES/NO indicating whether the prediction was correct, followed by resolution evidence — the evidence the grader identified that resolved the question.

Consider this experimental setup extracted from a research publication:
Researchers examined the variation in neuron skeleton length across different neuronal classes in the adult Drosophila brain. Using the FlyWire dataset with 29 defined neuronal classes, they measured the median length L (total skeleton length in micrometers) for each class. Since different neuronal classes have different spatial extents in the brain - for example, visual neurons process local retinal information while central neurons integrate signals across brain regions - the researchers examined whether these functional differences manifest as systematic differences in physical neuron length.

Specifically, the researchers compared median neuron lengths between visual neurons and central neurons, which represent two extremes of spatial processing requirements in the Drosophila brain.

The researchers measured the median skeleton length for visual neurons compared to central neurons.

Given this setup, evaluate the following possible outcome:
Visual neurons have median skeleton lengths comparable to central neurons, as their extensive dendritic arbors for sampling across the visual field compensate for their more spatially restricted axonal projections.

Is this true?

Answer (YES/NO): NO